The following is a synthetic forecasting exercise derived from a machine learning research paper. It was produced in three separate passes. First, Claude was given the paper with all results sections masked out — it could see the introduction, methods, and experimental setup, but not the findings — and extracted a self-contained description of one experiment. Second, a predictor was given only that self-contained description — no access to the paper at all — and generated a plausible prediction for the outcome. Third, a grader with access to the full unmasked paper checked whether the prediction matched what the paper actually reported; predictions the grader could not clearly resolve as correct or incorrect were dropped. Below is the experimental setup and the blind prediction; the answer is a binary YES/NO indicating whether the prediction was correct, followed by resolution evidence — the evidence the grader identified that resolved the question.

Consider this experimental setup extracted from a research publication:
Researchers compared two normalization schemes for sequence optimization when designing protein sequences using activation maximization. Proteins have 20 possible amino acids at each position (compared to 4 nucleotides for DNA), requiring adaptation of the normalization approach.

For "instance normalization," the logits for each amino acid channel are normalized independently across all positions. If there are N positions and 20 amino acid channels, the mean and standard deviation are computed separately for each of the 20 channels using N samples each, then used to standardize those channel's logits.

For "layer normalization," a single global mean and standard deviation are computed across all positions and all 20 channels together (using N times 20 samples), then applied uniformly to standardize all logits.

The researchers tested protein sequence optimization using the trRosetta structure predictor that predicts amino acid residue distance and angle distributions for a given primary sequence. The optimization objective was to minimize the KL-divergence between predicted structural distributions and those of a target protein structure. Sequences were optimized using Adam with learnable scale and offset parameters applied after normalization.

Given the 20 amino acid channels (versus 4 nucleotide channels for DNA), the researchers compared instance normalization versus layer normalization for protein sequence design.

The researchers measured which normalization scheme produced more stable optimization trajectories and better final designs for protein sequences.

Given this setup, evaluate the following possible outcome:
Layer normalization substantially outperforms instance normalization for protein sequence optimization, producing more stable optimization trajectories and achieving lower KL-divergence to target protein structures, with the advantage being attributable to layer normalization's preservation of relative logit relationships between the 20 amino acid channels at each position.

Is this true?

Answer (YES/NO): NO